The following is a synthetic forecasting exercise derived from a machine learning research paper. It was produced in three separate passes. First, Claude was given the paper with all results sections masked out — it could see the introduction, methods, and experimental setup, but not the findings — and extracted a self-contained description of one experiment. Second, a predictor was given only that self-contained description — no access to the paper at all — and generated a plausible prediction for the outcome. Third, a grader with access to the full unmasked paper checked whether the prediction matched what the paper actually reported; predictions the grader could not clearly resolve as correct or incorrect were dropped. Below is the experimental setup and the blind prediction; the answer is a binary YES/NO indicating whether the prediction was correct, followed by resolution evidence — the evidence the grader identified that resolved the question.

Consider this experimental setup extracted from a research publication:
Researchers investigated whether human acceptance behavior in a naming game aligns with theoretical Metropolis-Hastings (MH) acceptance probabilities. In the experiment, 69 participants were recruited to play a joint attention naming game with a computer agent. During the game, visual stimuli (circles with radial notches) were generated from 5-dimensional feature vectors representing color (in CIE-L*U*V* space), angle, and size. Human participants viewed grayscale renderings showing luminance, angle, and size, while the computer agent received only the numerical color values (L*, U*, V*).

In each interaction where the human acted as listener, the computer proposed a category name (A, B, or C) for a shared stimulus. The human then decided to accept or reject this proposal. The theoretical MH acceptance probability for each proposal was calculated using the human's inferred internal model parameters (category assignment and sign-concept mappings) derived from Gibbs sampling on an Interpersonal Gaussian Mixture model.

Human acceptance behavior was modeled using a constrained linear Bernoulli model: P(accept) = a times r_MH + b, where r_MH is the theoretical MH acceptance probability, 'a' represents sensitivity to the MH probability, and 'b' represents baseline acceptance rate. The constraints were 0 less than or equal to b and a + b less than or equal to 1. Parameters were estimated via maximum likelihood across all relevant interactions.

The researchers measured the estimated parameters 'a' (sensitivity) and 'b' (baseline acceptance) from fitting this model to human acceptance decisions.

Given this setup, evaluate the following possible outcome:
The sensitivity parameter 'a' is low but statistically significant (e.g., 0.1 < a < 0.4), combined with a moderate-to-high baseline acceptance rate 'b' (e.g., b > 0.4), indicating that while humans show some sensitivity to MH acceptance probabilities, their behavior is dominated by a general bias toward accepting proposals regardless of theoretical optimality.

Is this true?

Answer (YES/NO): NO